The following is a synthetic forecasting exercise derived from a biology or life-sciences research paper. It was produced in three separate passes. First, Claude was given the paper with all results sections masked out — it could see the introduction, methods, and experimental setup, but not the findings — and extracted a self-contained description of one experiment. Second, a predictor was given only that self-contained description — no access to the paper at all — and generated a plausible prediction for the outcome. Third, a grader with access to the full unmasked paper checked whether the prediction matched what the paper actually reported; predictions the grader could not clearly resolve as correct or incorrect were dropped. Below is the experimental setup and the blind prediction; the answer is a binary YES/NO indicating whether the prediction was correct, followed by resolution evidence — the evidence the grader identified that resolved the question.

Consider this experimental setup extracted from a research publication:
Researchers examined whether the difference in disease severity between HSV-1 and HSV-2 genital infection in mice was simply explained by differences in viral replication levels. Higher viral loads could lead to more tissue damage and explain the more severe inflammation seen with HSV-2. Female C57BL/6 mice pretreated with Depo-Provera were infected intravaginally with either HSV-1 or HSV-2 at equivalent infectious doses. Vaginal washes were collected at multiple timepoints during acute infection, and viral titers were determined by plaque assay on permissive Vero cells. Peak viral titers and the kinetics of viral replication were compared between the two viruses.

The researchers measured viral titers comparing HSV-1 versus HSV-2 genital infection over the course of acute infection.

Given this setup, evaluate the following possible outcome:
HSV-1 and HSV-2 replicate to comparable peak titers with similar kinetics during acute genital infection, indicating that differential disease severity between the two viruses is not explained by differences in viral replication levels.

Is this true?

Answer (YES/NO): YES